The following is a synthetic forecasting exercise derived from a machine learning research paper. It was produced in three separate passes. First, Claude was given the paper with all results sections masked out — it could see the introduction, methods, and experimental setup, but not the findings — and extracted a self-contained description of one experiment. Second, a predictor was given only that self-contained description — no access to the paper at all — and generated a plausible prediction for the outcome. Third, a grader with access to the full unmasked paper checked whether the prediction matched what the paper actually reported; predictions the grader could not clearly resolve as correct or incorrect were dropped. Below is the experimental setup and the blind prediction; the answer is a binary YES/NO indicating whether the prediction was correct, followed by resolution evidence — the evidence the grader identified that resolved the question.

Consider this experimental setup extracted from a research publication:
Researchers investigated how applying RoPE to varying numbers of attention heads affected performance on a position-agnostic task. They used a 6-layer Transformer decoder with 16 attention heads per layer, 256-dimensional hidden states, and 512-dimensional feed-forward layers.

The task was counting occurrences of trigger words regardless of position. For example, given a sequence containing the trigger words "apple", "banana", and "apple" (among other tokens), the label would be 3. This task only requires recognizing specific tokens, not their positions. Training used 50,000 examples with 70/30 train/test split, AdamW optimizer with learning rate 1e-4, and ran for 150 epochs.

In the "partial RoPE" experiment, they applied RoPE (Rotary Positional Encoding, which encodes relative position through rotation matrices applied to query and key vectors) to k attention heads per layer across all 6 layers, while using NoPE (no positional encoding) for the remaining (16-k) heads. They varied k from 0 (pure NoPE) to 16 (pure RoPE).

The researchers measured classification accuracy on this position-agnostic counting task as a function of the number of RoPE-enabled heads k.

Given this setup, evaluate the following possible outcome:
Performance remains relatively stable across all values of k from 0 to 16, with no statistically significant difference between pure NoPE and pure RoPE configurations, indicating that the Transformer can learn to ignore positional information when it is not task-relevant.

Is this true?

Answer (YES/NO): NO